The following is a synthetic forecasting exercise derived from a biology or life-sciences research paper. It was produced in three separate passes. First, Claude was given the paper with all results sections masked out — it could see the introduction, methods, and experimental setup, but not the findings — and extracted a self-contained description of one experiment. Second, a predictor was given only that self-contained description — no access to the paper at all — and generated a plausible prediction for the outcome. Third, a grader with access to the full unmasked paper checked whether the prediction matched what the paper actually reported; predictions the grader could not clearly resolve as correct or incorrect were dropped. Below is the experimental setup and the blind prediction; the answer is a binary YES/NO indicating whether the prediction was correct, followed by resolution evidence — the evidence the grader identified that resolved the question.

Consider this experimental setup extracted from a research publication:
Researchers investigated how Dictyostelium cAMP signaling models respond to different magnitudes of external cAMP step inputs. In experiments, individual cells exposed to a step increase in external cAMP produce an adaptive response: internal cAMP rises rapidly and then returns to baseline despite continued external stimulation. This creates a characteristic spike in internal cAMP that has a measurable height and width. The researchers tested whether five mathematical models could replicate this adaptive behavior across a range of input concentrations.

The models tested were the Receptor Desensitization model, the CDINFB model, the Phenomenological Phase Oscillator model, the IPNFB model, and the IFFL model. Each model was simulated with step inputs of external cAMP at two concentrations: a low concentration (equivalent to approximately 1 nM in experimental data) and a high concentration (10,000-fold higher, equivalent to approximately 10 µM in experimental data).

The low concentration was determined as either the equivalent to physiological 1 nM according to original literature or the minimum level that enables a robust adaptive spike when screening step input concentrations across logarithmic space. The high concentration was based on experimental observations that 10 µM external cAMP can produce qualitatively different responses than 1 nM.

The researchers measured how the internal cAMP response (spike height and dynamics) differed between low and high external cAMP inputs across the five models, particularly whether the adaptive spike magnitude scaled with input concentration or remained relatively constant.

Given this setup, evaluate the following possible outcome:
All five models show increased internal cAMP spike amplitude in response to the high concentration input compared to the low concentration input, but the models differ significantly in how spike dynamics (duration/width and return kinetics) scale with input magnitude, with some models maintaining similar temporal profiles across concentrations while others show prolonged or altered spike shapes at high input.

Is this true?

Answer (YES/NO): NO